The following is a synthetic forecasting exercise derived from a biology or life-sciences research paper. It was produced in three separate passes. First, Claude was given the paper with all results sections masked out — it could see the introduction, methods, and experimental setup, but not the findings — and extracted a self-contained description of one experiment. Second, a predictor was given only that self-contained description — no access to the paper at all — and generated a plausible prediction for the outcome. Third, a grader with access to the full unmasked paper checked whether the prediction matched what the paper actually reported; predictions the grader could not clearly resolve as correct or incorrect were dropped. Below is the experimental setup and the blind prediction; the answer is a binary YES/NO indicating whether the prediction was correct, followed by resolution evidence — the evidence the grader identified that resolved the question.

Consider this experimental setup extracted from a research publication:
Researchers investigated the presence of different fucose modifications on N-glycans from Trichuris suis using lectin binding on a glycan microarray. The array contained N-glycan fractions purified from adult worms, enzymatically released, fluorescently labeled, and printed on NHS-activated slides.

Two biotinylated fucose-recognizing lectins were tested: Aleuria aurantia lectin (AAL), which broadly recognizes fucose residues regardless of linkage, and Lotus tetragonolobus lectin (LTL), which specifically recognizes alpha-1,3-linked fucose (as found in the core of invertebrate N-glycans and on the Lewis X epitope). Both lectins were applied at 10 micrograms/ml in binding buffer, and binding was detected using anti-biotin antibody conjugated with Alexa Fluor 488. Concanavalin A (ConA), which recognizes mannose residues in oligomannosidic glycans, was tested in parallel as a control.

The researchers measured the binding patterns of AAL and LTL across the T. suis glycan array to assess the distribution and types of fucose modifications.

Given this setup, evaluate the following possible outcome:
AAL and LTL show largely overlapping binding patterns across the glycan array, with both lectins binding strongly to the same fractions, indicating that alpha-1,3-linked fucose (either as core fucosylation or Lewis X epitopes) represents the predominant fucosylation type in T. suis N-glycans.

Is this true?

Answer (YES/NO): NO